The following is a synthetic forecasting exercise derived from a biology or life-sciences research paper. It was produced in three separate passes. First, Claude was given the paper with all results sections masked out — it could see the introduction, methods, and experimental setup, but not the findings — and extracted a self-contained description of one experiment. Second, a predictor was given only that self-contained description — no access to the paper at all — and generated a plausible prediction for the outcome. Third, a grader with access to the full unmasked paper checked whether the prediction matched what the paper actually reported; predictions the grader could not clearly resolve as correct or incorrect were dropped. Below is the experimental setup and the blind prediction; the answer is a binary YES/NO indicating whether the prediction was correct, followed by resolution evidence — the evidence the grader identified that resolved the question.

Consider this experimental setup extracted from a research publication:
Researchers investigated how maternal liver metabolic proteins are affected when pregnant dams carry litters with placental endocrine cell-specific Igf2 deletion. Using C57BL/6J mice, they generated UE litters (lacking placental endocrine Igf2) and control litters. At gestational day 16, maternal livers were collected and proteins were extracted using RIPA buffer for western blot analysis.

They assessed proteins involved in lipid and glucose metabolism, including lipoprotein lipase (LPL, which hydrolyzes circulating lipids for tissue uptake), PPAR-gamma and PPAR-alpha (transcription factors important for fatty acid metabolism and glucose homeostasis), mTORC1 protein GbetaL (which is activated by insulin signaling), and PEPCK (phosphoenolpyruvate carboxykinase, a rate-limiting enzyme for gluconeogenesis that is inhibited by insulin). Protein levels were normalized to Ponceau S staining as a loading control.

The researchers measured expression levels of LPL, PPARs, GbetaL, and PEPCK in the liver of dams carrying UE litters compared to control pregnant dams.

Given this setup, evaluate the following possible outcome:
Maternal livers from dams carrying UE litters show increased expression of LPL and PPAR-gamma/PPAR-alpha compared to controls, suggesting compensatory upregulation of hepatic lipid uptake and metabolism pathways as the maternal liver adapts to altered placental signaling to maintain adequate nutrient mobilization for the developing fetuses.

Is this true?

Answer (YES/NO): YES